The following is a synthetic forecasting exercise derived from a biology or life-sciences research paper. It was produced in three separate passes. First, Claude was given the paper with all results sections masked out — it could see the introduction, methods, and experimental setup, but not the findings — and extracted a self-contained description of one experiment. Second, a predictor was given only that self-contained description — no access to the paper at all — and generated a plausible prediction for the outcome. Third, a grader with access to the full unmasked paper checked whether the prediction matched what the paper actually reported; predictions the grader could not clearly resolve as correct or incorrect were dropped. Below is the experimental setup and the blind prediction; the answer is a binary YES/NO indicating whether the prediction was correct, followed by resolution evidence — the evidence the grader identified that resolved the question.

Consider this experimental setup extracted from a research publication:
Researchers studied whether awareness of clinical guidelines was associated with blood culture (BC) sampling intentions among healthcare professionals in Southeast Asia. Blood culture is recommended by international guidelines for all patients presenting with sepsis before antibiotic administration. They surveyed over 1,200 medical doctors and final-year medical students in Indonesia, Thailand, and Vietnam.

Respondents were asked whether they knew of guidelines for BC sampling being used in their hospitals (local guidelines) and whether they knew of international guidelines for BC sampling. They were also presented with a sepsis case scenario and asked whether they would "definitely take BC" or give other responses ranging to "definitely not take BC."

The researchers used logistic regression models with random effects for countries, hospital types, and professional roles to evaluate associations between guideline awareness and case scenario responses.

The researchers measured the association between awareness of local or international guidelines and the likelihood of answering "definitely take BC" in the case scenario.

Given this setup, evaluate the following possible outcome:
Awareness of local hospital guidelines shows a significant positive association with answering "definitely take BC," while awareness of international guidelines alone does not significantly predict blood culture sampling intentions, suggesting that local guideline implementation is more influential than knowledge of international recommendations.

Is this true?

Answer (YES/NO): NO